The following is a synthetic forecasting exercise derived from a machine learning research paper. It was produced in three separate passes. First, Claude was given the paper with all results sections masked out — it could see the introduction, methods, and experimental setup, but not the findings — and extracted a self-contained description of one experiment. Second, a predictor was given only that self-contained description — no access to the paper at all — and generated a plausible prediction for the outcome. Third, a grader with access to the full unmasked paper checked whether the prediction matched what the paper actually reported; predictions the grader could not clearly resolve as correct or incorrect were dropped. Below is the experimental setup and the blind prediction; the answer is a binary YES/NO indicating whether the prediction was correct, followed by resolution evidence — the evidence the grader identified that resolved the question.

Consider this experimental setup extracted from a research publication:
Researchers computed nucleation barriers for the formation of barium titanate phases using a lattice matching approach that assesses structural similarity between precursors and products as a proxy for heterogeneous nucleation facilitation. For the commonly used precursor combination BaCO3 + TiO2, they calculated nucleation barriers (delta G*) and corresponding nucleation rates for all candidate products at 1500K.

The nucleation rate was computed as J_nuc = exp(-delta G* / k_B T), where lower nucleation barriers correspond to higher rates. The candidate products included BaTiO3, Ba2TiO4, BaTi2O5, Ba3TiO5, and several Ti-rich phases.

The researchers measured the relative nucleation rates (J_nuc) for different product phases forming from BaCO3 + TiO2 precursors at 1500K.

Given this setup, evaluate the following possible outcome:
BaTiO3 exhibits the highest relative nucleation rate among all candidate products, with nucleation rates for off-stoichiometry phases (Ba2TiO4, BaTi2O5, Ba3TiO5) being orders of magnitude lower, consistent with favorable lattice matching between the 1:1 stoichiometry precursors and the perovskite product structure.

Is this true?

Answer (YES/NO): YES